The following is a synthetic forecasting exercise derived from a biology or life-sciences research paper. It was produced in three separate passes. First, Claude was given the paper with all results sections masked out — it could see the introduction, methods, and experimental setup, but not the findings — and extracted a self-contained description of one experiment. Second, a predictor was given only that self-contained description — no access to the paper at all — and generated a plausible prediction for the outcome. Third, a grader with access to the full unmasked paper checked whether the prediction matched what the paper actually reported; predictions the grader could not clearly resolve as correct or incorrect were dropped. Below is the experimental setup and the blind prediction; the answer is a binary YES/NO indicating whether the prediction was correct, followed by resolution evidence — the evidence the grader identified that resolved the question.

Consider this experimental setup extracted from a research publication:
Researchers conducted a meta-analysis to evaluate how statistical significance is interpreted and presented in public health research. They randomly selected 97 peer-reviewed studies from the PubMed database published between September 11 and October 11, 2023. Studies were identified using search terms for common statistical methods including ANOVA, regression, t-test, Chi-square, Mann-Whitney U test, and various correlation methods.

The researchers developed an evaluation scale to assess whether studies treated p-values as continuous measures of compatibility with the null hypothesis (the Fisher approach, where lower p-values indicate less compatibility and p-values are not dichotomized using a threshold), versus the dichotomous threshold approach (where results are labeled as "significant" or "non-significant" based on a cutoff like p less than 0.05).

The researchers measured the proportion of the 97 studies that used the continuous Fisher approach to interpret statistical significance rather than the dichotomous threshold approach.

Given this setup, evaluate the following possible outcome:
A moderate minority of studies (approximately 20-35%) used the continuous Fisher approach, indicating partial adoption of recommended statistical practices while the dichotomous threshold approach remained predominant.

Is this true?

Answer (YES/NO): NO